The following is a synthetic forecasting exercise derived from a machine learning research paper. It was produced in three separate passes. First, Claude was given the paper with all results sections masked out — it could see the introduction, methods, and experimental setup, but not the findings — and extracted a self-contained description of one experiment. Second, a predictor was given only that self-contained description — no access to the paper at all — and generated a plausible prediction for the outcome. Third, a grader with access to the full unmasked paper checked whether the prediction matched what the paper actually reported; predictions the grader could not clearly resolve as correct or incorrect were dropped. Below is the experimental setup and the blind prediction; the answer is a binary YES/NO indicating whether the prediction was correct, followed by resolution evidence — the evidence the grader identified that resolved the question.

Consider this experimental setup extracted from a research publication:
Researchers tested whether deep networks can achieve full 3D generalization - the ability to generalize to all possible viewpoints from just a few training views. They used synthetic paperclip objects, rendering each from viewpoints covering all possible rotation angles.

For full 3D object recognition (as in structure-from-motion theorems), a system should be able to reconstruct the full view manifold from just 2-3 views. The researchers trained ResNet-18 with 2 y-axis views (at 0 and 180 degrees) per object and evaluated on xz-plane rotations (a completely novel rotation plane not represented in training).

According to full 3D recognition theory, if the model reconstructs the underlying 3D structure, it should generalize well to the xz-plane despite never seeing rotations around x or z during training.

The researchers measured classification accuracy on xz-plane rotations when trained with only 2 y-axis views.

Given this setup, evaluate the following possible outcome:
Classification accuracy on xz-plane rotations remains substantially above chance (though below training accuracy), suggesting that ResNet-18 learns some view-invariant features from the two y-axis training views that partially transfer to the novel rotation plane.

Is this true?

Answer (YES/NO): NO